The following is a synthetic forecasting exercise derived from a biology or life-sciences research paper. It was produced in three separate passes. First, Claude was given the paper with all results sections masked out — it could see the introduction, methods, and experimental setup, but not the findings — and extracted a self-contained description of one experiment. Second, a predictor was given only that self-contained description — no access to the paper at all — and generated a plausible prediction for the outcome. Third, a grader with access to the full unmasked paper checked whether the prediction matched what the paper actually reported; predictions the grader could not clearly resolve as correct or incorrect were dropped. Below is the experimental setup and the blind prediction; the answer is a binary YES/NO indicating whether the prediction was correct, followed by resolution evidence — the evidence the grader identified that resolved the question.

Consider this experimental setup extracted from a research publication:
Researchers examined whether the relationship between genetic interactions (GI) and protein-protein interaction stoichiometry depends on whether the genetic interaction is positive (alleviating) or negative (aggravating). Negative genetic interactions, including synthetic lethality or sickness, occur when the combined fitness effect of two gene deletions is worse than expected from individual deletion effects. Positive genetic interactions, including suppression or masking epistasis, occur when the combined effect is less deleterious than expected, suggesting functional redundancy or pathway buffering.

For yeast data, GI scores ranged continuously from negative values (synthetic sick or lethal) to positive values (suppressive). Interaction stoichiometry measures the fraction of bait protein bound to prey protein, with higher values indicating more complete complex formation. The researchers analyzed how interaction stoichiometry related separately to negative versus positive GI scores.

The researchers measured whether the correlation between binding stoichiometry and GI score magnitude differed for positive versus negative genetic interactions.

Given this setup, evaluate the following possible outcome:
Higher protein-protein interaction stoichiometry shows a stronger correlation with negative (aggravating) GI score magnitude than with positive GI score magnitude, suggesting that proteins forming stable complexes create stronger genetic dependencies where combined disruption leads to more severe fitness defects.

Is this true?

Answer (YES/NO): YES